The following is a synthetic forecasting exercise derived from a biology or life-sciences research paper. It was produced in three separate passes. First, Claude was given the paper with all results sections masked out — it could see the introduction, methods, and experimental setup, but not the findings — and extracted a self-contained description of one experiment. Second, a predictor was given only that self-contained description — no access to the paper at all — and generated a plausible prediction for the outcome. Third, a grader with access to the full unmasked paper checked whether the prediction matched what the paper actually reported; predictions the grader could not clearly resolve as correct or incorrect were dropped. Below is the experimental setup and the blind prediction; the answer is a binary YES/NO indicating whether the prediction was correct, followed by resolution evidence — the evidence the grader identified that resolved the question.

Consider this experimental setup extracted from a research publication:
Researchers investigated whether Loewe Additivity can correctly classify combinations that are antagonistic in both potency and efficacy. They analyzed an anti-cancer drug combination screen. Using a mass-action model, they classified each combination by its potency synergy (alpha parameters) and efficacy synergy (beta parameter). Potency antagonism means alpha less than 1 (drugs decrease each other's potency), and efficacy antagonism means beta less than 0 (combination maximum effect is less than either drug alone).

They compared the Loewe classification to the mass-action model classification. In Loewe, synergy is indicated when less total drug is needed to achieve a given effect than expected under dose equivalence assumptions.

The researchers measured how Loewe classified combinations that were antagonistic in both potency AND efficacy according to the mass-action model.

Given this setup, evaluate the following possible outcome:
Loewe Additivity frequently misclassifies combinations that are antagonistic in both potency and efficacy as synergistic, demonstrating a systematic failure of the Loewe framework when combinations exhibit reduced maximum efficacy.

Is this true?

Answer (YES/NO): YES